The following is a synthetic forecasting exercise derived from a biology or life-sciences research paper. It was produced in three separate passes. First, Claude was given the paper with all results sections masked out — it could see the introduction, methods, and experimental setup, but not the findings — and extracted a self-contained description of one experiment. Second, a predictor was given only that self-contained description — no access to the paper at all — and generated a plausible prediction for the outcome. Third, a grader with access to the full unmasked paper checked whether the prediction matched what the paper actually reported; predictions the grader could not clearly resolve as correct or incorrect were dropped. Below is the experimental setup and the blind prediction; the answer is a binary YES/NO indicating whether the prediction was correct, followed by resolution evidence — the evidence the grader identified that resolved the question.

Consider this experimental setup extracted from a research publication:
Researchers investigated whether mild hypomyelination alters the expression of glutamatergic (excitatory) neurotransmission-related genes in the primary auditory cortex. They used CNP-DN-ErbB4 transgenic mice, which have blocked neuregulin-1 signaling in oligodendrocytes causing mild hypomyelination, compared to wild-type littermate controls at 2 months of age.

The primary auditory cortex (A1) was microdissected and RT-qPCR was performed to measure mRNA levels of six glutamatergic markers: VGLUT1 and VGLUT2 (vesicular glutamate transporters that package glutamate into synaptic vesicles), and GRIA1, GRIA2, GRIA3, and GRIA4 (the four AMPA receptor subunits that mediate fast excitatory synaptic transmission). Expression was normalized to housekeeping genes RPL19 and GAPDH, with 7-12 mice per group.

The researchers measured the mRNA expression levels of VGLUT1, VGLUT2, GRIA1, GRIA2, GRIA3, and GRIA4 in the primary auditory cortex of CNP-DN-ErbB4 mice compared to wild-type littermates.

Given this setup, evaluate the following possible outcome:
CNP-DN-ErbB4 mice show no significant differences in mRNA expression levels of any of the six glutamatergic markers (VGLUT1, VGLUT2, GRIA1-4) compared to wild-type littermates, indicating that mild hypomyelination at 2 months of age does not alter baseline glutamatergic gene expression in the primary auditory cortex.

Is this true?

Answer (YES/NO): YES